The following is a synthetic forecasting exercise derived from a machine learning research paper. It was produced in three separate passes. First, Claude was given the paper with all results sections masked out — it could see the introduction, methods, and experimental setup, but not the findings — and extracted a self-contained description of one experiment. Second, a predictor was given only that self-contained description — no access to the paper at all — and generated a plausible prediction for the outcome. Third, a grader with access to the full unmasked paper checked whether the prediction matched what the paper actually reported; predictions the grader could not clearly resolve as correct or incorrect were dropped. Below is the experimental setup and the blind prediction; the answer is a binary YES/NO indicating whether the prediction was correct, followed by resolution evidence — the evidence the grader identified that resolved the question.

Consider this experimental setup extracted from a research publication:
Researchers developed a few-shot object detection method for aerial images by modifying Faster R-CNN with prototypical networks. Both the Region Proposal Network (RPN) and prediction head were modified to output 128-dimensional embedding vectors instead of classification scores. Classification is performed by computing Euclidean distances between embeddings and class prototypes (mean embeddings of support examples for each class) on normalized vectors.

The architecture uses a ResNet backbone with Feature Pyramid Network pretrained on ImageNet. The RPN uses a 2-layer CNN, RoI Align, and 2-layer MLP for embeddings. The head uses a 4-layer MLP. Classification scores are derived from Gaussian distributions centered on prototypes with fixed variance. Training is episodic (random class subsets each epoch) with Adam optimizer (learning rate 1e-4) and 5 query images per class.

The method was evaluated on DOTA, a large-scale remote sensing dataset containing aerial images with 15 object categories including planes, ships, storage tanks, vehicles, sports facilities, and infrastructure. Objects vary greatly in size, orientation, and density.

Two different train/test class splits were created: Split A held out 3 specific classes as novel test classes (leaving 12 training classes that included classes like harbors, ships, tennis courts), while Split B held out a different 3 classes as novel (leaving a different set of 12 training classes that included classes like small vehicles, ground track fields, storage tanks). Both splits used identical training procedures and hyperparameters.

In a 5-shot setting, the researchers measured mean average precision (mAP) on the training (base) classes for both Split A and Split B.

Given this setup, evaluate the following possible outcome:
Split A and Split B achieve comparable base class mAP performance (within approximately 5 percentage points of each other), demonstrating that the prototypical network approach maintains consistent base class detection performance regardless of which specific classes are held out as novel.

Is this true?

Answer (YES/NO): YES